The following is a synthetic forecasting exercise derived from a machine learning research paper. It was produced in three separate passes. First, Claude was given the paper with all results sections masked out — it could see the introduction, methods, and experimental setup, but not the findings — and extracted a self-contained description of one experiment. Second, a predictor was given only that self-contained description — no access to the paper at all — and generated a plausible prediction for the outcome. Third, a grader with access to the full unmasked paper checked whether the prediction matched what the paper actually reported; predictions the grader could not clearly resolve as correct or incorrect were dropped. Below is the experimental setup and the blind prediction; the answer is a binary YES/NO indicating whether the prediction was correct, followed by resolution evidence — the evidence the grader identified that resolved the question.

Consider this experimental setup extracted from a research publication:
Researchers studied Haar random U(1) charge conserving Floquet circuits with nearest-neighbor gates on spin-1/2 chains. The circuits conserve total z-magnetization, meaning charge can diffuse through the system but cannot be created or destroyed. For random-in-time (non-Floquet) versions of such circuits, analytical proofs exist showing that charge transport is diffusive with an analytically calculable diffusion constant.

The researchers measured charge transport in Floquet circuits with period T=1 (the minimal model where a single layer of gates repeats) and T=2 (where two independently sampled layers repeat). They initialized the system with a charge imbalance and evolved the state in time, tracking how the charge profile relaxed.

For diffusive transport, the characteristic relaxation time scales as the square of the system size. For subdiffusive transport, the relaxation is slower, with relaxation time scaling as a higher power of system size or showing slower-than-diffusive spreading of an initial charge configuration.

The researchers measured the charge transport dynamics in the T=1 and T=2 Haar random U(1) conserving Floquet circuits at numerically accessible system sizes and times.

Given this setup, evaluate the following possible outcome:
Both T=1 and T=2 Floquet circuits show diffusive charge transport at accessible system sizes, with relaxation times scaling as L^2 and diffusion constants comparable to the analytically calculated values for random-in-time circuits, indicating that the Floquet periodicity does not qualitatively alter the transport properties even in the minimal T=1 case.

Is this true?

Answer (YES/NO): NO